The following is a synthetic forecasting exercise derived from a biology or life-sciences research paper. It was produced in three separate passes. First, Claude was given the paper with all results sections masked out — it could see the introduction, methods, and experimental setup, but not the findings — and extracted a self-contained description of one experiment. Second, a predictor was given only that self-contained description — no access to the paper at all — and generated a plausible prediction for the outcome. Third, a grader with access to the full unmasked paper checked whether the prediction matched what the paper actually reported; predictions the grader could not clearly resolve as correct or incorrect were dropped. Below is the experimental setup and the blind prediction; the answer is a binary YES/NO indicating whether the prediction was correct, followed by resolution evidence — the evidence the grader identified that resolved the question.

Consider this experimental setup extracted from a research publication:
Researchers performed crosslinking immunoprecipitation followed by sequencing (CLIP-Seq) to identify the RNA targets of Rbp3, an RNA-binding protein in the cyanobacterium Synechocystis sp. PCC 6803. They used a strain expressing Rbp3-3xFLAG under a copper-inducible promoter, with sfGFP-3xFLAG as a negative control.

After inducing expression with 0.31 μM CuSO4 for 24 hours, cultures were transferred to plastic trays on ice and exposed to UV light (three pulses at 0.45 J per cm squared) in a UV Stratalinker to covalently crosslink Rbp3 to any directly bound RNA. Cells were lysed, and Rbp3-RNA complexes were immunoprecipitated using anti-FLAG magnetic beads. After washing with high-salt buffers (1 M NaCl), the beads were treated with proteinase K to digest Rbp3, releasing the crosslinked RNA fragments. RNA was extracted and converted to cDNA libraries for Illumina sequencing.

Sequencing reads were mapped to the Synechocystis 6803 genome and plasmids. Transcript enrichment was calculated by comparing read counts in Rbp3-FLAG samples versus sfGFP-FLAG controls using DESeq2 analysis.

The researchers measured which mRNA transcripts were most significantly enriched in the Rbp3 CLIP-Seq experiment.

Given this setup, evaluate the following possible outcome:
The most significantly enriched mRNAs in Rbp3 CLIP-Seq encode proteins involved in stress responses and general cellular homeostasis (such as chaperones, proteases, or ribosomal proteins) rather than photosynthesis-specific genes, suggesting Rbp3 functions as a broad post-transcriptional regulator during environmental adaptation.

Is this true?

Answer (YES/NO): NO